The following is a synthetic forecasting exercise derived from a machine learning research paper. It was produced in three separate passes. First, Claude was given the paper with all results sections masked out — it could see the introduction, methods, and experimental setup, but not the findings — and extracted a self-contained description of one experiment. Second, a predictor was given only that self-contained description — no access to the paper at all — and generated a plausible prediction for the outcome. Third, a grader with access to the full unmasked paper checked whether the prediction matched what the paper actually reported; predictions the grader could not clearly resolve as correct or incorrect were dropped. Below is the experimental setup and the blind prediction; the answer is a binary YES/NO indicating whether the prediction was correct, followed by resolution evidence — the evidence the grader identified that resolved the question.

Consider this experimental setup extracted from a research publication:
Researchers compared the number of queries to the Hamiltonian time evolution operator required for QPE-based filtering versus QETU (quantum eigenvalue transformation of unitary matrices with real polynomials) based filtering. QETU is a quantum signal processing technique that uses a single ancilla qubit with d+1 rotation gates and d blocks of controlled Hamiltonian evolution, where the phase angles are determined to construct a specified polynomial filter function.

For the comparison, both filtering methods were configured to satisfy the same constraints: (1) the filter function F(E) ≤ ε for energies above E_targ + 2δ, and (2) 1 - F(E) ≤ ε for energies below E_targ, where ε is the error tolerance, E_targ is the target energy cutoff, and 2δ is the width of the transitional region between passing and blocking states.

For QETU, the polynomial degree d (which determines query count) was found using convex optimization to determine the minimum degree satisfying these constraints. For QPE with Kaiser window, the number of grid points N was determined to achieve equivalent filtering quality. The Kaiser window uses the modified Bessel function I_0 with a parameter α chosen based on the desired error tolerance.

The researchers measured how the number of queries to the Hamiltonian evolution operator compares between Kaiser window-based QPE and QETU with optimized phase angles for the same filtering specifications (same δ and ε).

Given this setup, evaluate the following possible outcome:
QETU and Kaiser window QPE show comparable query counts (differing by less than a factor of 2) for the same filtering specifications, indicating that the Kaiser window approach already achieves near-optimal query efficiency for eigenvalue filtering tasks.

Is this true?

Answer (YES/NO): YES